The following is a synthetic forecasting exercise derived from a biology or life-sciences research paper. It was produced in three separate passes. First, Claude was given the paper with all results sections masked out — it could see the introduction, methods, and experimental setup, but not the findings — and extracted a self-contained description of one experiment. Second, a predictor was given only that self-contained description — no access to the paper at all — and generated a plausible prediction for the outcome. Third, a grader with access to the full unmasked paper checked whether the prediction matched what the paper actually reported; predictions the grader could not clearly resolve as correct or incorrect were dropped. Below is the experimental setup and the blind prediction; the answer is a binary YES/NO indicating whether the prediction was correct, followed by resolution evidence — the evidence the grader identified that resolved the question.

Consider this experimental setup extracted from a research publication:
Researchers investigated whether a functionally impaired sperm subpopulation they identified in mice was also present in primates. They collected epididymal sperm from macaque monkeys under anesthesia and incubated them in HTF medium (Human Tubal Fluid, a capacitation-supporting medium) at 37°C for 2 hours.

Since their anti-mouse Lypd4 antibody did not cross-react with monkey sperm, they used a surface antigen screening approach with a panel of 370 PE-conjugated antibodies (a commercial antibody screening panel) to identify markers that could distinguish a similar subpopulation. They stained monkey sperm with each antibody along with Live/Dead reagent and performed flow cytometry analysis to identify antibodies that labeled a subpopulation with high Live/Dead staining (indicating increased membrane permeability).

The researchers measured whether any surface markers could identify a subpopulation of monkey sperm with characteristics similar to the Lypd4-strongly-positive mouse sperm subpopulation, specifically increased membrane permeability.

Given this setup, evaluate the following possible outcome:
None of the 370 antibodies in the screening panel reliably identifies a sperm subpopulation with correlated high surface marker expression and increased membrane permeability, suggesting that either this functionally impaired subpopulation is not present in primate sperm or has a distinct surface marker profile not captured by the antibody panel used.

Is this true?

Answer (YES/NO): NO